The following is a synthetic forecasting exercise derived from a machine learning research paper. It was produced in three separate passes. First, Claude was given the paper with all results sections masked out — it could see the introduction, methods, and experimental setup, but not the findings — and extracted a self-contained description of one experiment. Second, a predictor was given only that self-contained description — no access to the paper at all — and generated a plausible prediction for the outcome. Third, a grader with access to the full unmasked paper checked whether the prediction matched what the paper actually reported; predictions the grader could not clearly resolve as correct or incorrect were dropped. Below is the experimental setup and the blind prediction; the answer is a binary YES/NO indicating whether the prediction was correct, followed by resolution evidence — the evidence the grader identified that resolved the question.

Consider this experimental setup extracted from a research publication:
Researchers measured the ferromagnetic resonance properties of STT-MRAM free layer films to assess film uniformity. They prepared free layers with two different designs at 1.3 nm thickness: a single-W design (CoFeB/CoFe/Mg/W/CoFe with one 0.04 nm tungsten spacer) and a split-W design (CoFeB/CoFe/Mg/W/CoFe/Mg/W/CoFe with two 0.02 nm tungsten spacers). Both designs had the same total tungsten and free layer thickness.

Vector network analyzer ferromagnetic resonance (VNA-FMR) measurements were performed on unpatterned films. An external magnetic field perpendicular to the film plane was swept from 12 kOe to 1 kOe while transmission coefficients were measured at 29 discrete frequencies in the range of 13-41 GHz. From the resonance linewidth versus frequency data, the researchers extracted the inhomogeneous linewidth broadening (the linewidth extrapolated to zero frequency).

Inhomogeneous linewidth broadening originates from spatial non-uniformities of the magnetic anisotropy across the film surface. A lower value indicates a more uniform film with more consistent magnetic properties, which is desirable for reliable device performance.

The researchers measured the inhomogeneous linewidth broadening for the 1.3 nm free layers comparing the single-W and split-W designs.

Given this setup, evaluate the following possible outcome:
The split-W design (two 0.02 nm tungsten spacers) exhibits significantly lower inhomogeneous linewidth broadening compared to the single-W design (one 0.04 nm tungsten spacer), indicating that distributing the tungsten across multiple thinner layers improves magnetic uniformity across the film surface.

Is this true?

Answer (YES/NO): YES